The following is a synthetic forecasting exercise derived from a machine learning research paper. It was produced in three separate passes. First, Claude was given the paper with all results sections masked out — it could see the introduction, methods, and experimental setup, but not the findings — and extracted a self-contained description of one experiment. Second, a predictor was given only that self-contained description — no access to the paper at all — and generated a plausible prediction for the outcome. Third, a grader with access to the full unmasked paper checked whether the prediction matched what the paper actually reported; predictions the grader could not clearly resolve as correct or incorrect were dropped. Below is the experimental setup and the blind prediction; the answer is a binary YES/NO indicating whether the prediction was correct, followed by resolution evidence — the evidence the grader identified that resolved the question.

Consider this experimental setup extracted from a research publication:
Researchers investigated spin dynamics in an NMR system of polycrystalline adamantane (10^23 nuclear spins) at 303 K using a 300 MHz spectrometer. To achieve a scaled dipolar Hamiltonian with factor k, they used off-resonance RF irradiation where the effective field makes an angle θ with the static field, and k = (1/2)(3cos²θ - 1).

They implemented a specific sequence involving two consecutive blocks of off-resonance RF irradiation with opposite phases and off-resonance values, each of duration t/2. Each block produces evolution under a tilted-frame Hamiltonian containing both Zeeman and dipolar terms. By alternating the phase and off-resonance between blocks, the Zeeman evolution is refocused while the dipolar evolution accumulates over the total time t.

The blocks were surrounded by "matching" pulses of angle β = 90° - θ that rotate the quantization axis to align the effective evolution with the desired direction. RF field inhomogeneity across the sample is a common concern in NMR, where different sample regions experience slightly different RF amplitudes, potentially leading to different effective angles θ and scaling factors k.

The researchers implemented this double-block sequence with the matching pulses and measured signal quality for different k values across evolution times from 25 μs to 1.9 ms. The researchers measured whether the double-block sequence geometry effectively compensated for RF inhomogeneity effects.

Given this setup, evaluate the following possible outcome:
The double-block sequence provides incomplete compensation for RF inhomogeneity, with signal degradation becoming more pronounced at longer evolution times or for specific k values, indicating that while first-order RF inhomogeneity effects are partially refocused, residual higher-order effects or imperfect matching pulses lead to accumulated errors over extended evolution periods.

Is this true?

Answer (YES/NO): NO